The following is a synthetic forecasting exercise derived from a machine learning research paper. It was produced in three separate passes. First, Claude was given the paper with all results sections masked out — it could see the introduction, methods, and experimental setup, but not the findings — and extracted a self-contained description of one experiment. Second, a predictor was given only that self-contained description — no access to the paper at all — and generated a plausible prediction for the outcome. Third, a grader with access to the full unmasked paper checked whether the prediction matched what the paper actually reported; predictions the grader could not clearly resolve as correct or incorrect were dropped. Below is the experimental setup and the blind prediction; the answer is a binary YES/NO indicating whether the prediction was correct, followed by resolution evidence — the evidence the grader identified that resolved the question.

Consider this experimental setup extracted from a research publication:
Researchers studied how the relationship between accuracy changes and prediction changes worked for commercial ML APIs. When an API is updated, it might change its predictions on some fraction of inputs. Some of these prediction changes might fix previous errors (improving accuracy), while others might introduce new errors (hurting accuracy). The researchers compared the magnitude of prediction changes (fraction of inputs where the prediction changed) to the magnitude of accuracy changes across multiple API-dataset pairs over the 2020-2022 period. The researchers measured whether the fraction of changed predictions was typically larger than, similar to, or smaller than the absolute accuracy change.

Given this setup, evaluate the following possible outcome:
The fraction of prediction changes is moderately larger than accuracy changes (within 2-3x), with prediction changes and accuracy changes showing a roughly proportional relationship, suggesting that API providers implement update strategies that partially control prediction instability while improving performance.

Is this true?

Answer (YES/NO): NO